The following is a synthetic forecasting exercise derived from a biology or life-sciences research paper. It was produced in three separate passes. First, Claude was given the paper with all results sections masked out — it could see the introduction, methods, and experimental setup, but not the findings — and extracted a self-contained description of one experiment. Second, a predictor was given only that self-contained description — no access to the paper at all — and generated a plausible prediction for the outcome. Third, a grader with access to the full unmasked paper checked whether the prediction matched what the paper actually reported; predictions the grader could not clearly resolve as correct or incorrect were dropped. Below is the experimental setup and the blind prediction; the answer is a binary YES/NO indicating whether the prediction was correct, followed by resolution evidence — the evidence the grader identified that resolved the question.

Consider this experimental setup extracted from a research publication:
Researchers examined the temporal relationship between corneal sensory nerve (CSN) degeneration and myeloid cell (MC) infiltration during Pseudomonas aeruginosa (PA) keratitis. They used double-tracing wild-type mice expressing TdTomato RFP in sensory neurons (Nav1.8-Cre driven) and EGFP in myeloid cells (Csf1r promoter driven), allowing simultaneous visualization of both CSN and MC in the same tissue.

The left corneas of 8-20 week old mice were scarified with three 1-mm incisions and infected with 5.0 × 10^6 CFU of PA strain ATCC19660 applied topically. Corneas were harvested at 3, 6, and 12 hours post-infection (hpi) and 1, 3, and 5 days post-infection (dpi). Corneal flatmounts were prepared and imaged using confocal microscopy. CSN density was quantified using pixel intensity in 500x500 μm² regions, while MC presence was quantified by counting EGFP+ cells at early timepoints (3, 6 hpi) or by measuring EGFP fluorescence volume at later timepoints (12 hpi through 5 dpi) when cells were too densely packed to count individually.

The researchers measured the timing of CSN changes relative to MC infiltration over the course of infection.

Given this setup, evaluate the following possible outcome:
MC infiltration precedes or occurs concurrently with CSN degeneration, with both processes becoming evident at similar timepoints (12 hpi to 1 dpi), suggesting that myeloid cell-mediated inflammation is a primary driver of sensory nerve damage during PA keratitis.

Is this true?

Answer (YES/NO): NO